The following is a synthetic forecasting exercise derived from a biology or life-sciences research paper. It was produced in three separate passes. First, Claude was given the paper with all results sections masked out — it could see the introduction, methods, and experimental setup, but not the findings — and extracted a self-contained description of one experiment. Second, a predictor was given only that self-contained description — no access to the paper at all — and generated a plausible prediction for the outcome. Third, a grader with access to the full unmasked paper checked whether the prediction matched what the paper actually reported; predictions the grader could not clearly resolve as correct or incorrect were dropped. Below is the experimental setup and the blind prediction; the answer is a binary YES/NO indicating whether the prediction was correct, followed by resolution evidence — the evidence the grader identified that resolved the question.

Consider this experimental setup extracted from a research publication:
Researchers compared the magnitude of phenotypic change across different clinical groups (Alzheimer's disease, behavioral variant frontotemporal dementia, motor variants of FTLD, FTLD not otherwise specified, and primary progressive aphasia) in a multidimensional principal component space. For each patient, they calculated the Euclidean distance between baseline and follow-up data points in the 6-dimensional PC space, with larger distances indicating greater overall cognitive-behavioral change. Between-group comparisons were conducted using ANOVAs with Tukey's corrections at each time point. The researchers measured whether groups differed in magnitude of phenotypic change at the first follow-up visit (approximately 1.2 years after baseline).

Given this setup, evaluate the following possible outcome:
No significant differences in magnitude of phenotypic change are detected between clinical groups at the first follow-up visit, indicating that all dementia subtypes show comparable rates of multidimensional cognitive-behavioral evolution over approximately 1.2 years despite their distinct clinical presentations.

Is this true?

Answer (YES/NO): NO